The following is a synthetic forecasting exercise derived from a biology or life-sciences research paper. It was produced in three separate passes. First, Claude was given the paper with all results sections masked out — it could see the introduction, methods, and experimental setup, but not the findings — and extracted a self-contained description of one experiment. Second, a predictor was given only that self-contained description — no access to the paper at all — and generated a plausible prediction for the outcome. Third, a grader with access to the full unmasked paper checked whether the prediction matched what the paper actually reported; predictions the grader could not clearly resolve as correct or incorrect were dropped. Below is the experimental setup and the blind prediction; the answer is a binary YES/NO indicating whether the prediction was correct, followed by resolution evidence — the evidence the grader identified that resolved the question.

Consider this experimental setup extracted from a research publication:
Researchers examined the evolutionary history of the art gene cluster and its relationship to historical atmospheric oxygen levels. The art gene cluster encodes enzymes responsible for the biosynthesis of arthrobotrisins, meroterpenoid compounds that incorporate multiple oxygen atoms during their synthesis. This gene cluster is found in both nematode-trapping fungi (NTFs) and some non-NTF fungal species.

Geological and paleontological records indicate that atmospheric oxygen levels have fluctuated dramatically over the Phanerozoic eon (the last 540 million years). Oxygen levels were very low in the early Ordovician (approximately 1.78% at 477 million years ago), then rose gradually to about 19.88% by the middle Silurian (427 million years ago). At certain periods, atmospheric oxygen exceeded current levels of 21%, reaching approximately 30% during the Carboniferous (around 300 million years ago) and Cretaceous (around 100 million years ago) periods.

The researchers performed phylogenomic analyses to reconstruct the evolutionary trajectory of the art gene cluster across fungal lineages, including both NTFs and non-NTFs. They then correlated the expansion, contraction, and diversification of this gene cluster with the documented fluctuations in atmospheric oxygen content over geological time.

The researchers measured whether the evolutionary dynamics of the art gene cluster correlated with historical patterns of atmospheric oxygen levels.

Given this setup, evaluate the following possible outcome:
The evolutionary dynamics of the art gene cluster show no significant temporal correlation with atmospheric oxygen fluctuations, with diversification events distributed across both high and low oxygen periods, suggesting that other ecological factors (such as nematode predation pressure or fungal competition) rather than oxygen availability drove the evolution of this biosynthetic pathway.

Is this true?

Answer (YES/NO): NO